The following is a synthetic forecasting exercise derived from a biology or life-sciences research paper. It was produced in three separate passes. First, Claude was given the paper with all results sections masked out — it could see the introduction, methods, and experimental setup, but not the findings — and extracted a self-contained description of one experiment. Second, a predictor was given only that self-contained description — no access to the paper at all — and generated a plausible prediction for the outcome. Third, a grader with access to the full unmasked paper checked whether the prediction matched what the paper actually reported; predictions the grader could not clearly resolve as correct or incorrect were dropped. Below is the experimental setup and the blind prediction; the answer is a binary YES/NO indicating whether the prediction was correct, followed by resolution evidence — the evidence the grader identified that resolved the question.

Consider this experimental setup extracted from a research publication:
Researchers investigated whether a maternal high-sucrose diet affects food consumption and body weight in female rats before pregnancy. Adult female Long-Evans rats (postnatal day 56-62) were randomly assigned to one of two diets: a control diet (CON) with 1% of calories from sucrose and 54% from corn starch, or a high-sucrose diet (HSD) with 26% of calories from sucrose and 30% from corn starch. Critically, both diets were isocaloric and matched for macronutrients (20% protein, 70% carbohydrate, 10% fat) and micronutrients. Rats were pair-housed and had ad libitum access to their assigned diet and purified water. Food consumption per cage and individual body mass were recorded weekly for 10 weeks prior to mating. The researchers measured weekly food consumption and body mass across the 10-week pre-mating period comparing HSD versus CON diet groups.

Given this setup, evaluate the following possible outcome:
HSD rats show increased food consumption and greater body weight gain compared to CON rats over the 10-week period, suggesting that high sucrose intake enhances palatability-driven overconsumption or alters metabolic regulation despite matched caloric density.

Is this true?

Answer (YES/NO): NO